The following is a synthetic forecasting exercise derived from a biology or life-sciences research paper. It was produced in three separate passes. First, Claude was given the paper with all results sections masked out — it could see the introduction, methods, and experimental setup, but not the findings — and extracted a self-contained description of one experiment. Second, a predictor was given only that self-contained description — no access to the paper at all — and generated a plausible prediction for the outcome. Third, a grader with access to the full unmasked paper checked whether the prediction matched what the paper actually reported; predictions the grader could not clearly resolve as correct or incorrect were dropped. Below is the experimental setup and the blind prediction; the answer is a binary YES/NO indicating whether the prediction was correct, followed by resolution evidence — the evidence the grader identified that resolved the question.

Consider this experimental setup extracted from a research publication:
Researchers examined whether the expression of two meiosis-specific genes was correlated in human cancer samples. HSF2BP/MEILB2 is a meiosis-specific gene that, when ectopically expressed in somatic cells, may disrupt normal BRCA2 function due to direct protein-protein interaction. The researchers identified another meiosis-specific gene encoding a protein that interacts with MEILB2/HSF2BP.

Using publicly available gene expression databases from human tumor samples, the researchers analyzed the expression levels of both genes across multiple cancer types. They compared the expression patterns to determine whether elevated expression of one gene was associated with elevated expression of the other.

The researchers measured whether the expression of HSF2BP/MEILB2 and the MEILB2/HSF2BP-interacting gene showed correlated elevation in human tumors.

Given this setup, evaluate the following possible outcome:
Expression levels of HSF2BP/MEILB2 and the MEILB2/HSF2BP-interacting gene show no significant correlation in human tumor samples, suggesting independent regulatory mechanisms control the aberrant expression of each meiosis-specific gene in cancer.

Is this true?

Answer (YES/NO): NO